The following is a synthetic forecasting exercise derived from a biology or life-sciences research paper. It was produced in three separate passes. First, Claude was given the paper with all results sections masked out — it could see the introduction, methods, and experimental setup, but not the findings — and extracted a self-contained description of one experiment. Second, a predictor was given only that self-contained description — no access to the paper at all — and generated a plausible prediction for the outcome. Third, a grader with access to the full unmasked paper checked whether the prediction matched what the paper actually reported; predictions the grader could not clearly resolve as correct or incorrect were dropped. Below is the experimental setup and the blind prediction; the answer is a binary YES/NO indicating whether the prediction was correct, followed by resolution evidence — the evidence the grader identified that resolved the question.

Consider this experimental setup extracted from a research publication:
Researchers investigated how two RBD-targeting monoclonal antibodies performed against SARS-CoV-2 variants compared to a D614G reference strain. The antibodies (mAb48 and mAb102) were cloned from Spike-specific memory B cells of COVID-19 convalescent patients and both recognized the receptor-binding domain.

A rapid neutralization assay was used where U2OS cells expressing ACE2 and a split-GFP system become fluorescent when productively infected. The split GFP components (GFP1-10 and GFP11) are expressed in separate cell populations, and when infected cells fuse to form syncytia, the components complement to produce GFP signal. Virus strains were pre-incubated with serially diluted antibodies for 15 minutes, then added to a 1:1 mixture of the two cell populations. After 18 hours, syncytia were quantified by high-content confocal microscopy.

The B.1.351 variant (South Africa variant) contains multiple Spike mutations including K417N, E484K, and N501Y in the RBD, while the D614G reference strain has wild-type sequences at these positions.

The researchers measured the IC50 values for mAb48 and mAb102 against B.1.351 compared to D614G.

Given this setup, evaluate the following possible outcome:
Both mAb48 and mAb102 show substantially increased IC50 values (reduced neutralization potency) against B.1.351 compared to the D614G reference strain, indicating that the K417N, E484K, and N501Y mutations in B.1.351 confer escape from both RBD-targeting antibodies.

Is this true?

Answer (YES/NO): NO